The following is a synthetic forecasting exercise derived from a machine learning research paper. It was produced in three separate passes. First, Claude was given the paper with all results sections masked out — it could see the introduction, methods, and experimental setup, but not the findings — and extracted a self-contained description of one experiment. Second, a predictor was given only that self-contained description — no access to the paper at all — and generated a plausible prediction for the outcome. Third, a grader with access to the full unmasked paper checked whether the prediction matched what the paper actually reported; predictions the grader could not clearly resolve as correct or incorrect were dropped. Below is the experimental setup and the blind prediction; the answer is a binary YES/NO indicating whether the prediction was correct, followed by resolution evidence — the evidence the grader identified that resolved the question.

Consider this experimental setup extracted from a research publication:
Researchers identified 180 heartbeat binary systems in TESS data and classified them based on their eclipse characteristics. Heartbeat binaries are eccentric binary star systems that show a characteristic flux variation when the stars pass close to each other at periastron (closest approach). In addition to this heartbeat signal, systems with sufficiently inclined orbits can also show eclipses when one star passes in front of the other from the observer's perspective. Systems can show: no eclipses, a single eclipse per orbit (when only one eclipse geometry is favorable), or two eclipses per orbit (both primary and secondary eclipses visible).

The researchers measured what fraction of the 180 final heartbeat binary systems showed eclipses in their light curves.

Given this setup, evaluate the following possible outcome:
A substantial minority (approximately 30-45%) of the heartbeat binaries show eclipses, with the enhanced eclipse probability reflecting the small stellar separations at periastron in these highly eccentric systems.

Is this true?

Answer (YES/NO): NO